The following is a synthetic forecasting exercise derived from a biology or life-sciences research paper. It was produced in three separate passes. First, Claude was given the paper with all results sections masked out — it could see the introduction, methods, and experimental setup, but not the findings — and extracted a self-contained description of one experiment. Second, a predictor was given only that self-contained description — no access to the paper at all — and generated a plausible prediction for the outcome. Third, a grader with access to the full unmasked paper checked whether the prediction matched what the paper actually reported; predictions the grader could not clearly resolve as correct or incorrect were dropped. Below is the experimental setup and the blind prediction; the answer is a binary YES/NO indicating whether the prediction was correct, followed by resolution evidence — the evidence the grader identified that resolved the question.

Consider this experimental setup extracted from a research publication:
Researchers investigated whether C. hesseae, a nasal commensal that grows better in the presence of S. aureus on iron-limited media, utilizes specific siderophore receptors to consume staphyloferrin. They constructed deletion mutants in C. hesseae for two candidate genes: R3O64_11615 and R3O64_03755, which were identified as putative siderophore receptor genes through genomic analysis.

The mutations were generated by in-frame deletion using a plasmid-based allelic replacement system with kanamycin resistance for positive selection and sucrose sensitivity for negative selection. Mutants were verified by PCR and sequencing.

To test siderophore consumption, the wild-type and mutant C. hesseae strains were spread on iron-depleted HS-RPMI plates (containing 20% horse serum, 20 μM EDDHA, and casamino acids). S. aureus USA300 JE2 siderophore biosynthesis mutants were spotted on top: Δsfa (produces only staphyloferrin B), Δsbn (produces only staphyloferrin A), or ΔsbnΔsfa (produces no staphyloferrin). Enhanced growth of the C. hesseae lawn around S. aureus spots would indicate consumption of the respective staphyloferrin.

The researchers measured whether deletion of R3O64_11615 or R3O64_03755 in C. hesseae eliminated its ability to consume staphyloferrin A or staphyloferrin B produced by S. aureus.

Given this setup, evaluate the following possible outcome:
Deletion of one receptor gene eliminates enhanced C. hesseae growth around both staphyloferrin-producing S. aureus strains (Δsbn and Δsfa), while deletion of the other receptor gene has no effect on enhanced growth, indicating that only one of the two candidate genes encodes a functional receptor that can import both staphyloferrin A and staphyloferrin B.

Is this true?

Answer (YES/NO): YES